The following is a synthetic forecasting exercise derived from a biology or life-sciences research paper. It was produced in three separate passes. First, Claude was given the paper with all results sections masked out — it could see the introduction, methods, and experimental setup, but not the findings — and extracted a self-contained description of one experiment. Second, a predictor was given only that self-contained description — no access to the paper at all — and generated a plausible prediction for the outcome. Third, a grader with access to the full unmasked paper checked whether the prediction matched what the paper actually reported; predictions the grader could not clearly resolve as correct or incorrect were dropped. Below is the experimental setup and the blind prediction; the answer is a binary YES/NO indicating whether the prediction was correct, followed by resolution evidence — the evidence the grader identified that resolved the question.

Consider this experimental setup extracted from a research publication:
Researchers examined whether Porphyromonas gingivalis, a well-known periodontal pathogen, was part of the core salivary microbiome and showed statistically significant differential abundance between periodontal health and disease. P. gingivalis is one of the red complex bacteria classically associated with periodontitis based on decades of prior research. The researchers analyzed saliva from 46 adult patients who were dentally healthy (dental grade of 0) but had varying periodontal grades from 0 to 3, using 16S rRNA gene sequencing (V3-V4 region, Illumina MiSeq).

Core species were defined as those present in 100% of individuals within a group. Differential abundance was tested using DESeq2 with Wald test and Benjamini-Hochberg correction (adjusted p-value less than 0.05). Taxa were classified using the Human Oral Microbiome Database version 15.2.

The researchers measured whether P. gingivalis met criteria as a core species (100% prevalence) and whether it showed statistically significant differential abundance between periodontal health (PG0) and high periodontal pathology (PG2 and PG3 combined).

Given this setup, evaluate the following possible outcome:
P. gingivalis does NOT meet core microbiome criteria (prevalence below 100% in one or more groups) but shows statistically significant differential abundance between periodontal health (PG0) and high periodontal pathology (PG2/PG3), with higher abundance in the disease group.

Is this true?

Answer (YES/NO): NO